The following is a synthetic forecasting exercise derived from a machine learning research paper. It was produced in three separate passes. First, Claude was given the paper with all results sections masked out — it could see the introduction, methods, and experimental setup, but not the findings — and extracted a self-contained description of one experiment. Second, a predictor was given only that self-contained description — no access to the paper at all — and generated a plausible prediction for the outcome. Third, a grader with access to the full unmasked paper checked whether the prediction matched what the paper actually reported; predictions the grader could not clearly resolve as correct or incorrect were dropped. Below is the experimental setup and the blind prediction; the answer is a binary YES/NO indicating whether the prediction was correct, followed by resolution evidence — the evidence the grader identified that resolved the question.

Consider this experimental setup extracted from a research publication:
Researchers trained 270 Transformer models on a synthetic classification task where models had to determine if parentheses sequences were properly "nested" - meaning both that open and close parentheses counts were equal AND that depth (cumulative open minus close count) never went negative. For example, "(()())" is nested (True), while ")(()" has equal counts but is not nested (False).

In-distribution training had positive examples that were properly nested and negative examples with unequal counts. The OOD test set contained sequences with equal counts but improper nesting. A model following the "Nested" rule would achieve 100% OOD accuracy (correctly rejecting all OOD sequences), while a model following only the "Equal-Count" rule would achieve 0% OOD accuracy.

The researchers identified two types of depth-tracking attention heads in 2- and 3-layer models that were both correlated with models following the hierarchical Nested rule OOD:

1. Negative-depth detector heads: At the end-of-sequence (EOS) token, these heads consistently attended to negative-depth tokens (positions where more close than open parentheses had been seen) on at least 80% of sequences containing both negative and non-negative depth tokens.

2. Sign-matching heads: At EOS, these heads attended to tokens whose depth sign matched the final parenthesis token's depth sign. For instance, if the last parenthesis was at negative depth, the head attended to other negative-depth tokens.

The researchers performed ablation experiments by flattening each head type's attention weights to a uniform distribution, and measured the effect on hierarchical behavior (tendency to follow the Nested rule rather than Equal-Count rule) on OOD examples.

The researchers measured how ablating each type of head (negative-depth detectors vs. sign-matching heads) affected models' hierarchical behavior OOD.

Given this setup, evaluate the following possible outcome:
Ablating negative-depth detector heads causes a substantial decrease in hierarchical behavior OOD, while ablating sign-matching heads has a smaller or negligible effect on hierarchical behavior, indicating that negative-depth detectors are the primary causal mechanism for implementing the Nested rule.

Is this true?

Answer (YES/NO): NO